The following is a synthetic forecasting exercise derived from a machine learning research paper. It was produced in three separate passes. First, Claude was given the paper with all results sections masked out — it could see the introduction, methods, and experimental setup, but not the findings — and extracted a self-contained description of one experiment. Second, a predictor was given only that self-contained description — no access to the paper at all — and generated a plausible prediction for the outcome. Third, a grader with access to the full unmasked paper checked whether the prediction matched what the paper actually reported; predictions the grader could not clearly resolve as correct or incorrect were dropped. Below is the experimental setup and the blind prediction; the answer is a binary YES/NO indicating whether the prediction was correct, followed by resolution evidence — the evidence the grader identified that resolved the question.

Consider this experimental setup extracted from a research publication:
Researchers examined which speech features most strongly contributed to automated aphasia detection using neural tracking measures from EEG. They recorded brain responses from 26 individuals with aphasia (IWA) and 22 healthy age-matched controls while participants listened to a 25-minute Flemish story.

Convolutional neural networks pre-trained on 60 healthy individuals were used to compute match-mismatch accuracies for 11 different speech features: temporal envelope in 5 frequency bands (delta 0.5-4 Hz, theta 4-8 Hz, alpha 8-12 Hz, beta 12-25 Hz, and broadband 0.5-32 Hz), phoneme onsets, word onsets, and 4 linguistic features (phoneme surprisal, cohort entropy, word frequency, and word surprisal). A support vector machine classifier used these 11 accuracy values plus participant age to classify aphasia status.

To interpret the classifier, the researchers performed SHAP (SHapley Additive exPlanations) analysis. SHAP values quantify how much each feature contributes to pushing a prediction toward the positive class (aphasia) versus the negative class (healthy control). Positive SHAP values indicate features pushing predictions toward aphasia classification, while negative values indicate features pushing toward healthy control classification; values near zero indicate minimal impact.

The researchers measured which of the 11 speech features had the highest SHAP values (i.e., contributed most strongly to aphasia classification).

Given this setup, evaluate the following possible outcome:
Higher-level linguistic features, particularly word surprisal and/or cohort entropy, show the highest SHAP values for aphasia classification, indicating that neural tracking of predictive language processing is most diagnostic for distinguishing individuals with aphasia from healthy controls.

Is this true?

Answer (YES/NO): NO